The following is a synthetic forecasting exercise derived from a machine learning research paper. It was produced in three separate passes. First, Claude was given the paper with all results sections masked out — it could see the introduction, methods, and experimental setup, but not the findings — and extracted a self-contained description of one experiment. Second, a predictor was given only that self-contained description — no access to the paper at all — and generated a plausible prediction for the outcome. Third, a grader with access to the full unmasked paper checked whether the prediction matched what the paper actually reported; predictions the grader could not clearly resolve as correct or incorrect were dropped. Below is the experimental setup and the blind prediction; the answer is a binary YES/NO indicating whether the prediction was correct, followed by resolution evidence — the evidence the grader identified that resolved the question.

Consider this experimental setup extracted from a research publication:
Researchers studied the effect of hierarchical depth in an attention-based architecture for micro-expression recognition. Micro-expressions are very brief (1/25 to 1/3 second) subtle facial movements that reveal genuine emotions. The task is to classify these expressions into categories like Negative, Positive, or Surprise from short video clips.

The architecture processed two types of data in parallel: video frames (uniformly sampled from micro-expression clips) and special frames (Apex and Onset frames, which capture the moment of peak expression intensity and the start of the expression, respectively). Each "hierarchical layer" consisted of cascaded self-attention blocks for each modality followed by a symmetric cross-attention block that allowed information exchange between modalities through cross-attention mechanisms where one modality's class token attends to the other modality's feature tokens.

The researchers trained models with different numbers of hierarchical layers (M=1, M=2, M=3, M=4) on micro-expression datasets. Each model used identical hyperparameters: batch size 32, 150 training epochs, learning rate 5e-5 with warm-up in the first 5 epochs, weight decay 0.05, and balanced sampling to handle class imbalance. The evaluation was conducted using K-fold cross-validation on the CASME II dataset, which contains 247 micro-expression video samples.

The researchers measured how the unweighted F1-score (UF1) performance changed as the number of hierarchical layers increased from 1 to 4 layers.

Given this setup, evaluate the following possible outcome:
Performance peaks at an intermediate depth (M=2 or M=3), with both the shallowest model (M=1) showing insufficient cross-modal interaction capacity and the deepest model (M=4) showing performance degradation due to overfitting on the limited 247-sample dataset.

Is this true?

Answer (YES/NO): NO